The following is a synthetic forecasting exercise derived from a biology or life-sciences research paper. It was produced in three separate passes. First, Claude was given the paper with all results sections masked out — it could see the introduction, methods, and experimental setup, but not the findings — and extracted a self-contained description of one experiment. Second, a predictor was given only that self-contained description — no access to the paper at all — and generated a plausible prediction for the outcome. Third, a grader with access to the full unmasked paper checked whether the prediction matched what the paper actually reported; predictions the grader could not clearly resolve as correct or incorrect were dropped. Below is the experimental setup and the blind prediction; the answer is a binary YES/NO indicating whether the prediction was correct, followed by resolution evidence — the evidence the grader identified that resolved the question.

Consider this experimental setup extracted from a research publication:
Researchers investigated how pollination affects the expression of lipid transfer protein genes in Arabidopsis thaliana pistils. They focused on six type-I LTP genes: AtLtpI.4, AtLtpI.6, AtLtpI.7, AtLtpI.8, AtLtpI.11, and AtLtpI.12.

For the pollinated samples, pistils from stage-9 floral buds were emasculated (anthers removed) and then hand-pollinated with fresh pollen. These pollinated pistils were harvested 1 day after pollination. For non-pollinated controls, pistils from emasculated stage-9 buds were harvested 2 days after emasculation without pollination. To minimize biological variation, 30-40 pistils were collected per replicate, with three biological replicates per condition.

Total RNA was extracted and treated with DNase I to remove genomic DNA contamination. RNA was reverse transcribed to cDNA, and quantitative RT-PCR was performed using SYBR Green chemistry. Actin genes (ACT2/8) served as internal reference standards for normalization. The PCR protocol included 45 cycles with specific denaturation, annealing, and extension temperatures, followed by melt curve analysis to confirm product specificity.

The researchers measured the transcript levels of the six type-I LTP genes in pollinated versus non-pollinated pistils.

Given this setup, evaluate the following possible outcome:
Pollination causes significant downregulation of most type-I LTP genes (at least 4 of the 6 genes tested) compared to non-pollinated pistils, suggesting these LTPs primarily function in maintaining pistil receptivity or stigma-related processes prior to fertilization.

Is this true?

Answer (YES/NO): NO